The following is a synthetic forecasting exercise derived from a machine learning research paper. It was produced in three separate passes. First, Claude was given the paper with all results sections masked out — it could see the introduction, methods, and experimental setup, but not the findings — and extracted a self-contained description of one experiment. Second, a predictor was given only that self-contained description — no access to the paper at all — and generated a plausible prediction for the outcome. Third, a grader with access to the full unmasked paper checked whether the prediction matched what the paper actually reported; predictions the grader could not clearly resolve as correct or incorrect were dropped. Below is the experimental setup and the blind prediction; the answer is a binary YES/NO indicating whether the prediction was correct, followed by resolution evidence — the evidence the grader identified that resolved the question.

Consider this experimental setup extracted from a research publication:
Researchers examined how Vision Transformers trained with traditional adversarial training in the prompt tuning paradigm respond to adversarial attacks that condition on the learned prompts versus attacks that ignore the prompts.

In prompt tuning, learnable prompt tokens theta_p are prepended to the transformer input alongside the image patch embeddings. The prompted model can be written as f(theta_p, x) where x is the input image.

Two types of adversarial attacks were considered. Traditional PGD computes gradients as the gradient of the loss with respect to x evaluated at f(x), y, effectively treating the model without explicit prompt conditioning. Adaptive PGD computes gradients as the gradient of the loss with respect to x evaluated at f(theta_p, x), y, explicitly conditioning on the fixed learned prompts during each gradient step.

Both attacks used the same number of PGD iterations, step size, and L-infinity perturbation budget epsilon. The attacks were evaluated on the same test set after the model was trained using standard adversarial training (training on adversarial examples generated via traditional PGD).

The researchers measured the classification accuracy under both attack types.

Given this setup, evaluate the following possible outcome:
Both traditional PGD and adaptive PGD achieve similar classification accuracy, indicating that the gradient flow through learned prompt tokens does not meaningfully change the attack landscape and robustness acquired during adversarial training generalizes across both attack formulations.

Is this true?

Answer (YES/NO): NO